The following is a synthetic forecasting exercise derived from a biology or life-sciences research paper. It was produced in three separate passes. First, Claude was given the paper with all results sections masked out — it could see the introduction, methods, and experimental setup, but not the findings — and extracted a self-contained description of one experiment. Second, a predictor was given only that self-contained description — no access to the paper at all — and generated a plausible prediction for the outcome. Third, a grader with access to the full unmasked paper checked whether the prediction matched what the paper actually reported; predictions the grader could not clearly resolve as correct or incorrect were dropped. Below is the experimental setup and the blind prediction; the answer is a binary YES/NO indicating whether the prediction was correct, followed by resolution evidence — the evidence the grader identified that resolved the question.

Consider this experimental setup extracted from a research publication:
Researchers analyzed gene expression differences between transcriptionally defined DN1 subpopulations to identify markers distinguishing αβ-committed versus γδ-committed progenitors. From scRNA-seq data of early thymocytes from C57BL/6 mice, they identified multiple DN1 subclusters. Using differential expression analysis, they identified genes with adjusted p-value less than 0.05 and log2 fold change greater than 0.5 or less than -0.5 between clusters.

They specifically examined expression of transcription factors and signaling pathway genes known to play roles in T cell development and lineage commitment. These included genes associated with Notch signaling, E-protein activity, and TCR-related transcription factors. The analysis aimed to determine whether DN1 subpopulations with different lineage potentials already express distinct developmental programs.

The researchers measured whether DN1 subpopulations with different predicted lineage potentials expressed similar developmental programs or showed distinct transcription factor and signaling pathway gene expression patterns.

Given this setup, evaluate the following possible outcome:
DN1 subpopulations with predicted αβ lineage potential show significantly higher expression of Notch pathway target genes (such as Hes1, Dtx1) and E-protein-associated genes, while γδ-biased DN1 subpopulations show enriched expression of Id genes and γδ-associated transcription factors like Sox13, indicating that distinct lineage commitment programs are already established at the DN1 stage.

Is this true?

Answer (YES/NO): NO